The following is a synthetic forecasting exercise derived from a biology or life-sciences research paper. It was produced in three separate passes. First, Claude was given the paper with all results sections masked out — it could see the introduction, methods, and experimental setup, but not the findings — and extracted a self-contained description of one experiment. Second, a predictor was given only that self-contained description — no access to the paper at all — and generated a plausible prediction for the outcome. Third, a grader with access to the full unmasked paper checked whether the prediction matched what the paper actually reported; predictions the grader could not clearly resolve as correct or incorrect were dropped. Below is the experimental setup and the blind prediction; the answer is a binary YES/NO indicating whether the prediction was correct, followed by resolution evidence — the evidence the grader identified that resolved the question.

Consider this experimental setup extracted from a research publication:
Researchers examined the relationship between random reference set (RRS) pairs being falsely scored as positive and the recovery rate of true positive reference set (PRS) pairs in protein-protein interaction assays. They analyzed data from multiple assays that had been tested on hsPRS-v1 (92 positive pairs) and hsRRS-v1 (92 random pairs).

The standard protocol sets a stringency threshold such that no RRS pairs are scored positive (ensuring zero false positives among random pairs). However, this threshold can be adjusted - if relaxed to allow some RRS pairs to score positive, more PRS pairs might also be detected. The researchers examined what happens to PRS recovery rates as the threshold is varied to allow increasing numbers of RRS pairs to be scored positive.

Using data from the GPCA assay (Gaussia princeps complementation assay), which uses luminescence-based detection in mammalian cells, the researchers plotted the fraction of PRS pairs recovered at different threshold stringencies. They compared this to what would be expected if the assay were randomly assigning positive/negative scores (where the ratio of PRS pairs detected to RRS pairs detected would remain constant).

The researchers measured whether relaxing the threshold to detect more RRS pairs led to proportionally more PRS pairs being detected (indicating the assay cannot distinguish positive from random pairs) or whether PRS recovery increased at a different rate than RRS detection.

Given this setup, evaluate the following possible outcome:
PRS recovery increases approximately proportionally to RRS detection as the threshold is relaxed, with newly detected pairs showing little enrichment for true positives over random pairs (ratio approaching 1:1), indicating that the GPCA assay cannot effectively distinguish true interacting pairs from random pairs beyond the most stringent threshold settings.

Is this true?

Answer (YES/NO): NO